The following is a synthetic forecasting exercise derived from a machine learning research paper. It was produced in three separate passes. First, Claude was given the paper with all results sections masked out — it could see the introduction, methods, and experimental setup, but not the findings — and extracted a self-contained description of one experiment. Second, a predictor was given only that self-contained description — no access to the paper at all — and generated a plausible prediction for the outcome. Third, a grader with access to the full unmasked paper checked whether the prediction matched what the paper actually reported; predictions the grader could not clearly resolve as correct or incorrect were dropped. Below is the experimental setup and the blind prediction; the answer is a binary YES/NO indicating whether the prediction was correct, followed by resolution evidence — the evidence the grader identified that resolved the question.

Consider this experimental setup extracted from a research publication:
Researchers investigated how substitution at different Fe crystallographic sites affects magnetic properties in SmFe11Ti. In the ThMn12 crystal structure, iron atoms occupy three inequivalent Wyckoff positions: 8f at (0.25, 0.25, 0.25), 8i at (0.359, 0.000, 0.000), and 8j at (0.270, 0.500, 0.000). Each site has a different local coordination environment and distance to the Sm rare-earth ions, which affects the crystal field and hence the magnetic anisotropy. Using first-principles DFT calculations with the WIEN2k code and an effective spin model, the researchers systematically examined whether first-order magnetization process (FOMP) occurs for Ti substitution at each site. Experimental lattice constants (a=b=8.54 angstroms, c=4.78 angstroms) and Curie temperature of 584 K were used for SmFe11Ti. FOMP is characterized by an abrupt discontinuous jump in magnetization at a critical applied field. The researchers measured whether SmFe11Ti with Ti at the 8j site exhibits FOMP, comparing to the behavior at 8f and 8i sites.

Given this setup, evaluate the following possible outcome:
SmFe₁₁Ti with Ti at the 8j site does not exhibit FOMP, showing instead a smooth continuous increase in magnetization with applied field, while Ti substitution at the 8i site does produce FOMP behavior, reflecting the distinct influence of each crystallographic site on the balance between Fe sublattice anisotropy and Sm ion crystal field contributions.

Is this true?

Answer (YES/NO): YES